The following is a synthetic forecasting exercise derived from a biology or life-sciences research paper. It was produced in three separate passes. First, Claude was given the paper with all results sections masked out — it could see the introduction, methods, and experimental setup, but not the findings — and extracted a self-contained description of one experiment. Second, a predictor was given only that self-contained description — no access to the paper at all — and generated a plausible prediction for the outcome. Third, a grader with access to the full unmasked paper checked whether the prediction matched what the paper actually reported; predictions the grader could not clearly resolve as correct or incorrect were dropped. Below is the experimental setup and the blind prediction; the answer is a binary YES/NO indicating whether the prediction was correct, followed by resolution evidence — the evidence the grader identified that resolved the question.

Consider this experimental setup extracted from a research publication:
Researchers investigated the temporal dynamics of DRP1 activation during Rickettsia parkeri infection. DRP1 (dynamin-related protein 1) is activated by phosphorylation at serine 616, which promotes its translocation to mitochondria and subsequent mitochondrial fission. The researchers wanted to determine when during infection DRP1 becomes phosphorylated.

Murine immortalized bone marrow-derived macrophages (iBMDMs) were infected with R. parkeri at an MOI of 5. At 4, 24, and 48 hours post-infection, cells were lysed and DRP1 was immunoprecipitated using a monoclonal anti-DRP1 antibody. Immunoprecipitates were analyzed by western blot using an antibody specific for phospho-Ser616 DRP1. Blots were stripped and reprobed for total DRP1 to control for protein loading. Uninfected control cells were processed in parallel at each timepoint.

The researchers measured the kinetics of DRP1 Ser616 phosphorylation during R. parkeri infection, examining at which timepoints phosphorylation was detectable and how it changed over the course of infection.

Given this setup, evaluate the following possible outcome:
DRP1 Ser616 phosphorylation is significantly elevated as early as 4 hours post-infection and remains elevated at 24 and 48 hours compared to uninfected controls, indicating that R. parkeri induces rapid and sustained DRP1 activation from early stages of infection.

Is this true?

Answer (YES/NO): YES